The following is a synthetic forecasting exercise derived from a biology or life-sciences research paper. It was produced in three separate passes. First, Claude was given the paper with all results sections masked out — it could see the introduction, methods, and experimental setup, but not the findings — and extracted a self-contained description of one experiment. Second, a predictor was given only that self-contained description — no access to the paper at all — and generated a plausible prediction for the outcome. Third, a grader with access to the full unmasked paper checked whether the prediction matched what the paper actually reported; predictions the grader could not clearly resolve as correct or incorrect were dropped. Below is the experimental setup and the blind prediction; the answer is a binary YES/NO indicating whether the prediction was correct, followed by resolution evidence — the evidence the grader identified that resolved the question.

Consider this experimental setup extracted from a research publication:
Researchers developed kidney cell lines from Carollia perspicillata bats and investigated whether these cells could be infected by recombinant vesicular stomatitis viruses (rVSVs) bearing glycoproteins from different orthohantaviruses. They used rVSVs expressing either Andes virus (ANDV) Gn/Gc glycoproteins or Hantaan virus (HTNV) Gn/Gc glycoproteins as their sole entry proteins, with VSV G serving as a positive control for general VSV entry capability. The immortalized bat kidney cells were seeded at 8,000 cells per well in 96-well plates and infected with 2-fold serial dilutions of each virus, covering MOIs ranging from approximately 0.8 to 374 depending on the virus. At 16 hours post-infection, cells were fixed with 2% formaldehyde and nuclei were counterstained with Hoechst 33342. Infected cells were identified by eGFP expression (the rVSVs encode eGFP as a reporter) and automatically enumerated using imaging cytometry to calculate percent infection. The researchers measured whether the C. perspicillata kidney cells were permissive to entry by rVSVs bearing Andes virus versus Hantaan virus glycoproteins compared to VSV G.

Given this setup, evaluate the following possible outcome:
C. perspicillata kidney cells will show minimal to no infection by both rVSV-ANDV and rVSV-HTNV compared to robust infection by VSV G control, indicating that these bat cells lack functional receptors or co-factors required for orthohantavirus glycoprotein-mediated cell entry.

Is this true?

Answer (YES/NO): NO